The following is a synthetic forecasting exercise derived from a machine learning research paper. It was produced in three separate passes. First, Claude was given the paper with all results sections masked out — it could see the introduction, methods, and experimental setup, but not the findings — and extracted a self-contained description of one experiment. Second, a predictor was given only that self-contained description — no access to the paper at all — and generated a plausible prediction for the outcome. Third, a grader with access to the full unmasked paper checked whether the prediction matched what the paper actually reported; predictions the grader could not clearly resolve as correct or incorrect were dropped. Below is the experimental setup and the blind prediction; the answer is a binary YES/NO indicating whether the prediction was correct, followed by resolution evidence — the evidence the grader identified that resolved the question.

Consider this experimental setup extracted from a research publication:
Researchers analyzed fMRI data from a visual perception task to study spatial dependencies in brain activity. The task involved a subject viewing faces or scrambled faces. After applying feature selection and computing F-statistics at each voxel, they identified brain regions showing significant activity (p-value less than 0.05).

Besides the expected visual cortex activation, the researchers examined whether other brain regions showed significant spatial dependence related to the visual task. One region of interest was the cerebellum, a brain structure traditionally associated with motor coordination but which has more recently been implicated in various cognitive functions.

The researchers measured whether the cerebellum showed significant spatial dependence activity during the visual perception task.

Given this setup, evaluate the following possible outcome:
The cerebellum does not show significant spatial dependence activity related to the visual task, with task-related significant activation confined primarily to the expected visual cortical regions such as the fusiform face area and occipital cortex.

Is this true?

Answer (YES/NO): NO